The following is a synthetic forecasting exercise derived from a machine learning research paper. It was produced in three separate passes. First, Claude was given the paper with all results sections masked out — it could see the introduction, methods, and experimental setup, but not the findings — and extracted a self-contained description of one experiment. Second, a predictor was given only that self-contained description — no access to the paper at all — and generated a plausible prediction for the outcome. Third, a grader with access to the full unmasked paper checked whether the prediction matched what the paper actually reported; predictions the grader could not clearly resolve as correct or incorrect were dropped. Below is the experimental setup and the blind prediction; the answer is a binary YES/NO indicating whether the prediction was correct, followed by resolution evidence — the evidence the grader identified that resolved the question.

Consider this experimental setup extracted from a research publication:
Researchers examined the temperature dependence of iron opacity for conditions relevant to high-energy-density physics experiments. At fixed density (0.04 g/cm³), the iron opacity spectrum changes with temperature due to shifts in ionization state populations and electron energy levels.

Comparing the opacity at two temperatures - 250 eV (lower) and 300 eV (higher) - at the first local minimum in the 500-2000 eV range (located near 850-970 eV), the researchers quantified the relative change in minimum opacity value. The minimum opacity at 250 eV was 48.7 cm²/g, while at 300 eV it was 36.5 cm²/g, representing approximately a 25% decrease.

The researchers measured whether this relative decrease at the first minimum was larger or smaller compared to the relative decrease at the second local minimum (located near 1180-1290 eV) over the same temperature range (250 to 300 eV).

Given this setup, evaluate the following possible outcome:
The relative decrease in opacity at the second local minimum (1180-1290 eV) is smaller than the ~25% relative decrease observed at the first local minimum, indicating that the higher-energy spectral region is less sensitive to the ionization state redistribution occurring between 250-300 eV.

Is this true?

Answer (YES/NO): NO